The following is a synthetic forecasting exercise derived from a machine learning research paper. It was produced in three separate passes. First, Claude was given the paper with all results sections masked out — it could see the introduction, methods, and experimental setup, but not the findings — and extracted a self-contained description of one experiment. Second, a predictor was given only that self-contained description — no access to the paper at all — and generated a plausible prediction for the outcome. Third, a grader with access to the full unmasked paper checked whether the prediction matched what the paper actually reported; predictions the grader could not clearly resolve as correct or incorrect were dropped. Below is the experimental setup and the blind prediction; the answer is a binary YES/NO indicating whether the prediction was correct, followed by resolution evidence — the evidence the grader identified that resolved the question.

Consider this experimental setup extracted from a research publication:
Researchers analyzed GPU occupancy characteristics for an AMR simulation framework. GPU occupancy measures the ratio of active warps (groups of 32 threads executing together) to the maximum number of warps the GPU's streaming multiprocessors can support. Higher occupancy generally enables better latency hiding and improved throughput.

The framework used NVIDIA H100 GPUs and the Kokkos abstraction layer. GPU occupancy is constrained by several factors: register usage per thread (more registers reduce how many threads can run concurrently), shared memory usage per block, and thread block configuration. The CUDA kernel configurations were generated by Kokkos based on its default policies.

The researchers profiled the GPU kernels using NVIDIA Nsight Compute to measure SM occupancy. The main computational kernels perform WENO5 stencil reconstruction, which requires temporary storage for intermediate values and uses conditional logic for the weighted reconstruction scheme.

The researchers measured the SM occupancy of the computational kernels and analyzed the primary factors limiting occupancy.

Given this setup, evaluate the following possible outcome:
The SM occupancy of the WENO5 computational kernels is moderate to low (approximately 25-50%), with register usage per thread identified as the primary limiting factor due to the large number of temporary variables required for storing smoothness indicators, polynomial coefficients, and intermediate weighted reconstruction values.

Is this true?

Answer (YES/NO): NO